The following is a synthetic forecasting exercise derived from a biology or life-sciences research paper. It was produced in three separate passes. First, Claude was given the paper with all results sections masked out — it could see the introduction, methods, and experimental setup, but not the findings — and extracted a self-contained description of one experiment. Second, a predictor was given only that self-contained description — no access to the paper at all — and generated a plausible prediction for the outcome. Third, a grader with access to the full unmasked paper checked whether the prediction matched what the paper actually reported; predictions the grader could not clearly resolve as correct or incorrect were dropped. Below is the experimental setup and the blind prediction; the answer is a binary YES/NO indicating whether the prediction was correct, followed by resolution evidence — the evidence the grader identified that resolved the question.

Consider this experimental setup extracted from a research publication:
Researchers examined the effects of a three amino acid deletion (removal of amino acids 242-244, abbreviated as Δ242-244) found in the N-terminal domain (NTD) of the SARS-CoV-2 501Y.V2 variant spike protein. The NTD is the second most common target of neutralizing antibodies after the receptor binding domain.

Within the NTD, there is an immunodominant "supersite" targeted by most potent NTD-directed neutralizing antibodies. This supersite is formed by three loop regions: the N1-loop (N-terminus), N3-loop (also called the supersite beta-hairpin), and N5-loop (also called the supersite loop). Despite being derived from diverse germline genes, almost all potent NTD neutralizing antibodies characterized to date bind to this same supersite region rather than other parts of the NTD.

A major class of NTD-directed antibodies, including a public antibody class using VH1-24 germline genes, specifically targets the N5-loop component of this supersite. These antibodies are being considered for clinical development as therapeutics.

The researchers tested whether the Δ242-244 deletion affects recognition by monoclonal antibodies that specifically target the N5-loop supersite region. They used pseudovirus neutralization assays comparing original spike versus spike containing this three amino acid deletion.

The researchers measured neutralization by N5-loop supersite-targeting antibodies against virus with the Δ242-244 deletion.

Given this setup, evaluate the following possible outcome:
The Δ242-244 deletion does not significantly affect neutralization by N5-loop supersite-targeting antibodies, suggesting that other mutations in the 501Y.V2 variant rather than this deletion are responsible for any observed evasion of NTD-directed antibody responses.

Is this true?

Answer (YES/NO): NO